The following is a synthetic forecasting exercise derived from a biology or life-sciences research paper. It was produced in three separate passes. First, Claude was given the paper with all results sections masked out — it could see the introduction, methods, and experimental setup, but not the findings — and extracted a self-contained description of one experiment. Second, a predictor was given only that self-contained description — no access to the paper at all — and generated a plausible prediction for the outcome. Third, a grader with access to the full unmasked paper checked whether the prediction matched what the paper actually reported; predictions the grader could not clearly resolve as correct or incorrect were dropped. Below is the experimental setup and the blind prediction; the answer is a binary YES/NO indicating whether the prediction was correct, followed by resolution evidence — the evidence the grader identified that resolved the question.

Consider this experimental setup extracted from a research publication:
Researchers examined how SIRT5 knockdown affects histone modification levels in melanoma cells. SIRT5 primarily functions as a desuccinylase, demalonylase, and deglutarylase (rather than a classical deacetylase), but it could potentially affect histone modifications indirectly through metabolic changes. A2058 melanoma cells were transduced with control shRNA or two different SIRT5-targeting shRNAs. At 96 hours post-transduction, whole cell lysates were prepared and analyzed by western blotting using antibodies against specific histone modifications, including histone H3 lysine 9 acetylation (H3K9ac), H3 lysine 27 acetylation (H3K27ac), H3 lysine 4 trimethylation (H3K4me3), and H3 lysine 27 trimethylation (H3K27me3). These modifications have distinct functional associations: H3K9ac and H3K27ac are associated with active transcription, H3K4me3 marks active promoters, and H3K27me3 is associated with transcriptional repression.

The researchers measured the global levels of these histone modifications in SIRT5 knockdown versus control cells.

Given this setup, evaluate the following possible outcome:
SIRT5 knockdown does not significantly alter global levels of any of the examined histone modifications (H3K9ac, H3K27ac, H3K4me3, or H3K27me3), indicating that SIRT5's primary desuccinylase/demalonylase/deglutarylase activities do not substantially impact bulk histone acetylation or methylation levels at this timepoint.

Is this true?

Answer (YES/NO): NO